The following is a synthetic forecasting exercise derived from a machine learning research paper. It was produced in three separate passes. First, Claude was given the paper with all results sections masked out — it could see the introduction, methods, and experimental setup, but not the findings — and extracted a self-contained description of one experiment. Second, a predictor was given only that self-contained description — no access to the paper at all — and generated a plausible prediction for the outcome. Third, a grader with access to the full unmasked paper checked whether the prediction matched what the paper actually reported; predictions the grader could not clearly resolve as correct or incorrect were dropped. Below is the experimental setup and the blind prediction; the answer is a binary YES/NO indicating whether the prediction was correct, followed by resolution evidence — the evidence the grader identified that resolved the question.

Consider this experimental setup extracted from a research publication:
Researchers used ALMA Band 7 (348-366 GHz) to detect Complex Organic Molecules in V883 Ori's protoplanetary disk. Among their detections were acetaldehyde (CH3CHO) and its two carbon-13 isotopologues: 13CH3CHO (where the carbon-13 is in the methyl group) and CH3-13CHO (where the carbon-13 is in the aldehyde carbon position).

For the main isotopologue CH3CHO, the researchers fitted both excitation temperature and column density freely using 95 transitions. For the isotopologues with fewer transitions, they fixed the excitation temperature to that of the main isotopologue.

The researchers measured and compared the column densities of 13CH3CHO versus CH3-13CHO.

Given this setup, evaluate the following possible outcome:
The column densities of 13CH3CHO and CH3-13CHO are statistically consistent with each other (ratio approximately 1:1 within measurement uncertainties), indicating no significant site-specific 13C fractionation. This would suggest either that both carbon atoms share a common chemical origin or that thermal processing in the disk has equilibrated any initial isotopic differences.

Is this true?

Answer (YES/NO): YES